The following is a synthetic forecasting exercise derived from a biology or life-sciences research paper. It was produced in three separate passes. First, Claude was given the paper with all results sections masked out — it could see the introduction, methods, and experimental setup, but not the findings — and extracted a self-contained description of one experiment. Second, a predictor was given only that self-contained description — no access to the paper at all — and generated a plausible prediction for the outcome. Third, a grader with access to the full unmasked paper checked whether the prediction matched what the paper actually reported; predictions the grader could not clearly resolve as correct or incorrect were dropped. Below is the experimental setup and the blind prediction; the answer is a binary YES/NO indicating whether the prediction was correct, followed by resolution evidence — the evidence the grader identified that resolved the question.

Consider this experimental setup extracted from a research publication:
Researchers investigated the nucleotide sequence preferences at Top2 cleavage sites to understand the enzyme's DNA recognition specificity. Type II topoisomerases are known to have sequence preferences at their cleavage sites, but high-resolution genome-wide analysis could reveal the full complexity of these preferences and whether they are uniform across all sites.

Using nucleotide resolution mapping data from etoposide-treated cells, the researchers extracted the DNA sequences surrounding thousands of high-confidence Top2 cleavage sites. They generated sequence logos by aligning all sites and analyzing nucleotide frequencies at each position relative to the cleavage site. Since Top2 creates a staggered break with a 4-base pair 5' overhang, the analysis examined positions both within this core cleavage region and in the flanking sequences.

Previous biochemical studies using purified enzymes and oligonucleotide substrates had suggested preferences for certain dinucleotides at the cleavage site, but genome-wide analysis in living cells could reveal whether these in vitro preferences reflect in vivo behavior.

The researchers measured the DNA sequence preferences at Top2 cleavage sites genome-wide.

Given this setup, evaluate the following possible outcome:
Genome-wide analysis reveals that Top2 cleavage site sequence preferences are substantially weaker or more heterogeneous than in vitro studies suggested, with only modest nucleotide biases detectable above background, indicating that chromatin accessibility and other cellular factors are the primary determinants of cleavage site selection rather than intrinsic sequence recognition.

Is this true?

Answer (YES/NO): NO